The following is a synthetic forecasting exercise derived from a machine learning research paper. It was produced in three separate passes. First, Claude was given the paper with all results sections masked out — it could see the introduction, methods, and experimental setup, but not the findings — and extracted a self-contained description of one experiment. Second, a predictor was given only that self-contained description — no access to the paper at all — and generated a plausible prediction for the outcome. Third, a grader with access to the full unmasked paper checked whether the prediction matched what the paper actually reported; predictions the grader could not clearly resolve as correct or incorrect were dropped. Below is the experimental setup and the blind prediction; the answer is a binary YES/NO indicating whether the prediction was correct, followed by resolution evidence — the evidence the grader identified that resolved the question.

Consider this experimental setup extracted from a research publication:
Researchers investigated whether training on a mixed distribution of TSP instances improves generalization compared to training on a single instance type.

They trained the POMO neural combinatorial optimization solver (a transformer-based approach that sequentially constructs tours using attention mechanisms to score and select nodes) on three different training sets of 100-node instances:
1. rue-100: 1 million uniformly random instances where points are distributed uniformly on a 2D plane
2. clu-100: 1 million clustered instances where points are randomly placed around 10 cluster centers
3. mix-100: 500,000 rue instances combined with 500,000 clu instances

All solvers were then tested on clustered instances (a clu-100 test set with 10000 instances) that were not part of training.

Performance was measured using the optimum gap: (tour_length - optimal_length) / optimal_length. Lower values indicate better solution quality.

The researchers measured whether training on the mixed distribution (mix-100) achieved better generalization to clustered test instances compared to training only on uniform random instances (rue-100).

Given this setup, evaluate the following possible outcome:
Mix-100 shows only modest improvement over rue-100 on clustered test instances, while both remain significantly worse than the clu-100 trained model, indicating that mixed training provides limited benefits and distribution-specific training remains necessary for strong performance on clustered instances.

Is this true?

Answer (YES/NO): NO